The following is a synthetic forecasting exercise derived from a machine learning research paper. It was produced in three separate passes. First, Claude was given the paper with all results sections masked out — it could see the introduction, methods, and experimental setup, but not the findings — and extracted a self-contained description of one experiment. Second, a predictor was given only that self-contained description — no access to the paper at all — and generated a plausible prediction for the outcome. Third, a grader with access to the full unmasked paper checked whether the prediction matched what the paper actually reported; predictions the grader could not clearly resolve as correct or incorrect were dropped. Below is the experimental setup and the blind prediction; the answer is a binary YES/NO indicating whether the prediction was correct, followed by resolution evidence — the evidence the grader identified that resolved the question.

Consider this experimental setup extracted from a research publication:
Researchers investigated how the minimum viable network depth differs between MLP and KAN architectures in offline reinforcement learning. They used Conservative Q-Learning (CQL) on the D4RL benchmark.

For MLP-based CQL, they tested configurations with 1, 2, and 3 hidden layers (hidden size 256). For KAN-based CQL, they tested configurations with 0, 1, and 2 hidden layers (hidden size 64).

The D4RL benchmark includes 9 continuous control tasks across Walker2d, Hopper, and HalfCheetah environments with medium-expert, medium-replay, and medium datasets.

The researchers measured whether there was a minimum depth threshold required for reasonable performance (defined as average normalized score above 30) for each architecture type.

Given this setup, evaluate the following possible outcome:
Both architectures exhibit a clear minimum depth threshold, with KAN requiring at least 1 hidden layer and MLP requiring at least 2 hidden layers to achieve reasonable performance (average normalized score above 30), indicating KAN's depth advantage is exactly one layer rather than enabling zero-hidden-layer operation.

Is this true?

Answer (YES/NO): YES